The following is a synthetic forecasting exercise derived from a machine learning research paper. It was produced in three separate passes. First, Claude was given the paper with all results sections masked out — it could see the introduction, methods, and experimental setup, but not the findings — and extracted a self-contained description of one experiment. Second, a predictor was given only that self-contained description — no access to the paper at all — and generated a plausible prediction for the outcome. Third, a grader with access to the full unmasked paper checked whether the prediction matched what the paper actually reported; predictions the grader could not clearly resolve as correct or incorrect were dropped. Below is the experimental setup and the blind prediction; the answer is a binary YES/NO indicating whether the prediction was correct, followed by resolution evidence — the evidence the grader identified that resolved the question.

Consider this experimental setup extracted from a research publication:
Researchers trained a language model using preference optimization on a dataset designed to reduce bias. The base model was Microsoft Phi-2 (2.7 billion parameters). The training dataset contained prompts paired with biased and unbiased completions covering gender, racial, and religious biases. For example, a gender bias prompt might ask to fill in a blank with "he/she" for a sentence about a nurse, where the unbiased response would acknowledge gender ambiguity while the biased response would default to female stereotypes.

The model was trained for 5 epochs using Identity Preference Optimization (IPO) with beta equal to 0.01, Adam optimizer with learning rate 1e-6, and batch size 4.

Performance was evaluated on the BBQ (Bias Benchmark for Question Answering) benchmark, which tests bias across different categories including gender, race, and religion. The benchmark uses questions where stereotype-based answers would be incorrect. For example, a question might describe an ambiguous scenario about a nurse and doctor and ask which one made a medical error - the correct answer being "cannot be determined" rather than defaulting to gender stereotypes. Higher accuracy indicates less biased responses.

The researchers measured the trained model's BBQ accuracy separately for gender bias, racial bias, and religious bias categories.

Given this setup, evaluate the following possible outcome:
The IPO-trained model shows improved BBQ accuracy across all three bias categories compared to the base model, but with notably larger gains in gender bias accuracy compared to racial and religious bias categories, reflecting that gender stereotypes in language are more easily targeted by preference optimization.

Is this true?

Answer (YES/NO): NO